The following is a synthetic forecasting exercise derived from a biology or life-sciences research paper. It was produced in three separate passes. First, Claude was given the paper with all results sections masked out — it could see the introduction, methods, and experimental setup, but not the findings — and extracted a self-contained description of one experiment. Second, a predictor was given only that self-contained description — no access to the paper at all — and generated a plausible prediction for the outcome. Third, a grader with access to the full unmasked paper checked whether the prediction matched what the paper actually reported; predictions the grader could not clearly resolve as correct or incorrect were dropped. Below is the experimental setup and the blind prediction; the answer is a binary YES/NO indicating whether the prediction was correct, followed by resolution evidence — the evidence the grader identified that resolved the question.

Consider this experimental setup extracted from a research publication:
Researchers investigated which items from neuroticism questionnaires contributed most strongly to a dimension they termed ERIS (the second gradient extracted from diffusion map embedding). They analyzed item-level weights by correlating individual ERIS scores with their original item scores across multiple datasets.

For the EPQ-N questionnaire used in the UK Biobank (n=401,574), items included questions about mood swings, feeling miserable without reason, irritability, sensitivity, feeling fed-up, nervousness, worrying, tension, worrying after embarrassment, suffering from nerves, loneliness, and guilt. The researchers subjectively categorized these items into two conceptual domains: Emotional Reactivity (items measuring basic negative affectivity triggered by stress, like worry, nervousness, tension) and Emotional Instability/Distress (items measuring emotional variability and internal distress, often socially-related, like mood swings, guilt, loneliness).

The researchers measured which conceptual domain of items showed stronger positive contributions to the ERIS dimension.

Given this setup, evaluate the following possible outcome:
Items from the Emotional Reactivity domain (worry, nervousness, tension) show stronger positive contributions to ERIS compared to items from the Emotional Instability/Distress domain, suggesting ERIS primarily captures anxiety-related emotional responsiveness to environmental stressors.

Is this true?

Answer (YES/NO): YES